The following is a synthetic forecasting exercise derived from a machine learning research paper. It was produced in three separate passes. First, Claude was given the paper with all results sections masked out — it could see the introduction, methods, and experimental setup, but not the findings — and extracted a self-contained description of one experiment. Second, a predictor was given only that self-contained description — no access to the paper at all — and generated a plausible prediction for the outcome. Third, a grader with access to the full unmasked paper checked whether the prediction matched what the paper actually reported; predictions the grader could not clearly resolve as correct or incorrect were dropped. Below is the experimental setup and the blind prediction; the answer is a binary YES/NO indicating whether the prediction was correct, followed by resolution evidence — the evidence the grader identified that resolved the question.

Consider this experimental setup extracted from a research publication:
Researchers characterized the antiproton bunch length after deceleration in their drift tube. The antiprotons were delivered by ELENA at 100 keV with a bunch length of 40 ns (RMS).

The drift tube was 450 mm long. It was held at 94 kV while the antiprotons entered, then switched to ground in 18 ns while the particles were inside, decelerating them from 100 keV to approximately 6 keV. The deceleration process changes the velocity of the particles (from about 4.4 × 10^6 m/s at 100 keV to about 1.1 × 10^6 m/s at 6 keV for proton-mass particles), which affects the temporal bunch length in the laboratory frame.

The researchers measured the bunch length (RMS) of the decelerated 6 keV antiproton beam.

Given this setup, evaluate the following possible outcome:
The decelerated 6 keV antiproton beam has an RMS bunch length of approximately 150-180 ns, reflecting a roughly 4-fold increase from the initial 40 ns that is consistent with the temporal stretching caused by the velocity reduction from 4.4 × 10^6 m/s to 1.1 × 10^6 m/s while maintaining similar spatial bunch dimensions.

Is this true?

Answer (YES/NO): NO